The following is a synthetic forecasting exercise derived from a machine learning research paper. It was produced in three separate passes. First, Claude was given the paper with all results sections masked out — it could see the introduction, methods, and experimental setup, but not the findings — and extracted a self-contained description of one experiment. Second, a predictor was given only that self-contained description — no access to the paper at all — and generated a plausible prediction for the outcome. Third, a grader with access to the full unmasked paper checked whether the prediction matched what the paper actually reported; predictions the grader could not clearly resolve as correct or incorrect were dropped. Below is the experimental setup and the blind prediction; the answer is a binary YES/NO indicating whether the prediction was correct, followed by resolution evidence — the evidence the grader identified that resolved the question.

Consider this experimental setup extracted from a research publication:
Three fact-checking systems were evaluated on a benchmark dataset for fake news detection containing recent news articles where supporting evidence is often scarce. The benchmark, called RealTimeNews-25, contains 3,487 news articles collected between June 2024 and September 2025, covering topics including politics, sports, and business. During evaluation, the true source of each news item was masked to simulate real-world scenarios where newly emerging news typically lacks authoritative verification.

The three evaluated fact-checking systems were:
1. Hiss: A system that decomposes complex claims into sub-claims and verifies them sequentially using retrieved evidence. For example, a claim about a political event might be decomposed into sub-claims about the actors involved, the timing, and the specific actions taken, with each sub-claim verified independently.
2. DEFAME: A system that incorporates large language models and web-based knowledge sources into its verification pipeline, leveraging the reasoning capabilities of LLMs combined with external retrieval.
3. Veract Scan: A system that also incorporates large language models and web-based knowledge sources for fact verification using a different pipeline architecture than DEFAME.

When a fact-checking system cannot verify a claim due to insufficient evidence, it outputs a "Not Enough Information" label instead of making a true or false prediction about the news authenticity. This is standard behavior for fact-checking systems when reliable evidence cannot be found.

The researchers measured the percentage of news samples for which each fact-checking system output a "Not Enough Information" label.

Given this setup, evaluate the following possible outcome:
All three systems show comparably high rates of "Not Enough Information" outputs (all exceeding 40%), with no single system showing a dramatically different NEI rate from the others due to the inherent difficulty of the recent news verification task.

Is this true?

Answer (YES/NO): NO